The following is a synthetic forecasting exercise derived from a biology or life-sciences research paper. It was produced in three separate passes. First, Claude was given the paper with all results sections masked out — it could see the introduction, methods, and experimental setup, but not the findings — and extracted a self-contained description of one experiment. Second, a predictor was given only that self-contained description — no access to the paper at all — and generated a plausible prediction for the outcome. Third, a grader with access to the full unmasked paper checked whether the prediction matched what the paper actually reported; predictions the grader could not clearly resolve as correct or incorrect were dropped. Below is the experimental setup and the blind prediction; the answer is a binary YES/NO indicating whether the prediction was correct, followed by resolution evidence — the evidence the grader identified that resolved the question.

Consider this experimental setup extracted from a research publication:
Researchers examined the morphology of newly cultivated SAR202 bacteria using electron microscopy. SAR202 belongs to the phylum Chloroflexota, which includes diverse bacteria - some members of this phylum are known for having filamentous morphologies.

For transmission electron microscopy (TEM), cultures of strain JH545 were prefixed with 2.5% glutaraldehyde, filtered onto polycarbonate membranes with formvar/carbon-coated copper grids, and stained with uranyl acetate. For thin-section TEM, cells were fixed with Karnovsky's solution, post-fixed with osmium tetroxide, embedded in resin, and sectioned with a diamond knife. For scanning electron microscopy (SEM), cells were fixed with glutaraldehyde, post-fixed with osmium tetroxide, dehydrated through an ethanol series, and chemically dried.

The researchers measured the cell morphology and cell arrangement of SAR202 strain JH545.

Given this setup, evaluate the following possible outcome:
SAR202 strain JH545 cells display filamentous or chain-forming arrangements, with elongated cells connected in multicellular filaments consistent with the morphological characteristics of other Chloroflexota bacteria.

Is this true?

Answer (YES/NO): NO